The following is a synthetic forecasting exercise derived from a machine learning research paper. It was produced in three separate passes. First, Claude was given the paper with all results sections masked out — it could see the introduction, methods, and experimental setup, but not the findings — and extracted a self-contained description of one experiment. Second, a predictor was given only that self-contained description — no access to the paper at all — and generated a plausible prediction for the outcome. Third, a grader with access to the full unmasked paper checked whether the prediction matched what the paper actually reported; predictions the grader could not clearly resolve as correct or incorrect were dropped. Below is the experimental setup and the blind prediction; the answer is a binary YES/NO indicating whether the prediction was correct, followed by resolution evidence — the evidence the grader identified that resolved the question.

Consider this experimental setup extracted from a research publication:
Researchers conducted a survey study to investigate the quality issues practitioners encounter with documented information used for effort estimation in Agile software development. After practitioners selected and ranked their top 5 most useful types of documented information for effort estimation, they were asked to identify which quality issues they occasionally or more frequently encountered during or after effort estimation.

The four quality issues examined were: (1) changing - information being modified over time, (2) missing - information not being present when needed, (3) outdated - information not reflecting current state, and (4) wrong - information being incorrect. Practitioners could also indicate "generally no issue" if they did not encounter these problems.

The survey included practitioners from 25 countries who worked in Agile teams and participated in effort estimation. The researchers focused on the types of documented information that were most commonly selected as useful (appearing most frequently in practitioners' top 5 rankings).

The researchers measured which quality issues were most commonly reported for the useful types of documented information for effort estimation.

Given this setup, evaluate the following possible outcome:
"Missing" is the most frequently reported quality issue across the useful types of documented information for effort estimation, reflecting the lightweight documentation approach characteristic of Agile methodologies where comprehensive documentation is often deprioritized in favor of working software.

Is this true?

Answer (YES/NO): NO